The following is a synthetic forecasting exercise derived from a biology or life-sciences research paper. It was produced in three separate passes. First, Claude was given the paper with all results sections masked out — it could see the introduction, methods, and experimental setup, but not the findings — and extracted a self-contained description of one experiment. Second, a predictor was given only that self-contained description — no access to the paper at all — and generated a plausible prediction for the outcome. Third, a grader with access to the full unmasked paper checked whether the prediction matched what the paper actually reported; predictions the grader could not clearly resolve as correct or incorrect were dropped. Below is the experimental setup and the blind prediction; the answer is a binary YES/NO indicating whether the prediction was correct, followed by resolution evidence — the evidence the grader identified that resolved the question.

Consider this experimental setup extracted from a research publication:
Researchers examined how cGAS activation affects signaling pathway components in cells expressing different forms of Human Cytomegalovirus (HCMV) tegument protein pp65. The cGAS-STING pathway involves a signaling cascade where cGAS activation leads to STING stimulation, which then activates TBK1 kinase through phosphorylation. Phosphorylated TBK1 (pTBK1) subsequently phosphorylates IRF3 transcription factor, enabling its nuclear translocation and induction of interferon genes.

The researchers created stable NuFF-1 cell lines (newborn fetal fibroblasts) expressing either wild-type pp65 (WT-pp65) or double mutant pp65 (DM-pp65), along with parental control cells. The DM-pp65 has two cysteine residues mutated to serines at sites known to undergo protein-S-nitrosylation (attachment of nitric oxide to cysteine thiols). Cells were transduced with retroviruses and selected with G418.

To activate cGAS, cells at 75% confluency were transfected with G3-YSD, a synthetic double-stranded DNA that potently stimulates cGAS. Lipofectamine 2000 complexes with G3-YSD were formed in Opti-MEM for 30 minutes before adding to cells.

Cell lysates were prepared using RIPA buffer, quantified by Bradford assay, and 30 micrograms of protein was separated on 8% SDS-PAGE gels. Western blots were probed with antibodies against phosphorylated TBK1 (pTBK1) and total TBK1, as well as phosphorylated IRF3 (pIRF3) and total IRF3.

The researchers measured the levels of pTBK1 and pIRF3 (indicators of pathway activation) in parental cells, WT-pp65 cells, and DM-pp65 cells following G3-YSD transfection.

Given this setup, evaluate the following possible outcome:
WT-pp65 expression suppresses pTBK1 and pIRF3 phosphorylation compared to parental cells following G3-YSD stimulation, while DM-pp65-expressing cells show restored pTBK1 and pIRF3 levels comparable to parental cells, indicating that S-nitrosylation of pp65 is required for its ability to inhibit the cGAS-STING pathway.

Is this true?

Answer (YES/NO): NO